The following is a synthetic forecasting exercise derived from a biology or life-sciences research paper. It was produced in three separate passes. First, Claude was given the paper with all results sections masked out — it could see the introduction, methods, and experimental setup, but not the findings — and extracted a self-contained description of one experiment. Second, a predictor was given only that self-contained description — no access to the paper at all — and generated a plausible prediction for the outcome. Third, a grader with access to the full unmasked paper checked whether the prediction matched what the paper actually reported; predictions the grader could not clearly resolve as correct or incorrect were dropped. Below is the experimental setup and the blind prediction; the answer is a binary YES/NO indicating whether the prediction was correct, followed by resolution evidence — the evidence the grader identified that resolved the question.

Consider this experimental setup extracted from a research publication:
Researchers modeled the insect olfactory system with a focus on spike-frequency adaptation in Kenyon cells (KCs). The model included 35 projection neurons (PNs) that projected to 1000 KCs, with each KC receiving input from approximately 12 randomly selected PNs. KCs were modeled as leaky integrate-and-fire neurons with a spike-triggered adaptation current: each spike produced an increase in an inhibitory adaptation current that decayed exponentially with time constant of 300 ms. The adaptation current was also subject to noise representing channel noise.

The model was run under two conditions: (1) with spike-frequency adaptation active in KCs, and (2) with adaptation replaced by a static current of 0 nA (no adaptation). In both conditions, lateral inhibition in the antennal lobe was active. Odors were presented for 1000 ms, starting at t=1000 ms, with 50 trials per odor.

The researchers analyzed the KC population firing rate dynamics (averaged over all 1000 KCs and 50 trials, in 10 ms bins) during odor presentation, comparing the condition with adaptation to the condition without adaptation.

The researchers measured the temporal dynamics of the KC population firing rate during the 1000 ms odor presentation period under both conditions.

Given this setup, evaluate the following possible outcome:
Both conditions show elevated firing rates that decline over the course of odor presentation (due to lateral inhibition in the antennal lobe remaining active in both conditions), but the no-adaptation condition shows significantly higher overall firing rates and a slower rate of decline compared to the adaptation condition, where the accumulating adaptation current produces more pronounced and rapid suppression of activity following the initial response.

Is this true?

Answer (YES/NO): NO